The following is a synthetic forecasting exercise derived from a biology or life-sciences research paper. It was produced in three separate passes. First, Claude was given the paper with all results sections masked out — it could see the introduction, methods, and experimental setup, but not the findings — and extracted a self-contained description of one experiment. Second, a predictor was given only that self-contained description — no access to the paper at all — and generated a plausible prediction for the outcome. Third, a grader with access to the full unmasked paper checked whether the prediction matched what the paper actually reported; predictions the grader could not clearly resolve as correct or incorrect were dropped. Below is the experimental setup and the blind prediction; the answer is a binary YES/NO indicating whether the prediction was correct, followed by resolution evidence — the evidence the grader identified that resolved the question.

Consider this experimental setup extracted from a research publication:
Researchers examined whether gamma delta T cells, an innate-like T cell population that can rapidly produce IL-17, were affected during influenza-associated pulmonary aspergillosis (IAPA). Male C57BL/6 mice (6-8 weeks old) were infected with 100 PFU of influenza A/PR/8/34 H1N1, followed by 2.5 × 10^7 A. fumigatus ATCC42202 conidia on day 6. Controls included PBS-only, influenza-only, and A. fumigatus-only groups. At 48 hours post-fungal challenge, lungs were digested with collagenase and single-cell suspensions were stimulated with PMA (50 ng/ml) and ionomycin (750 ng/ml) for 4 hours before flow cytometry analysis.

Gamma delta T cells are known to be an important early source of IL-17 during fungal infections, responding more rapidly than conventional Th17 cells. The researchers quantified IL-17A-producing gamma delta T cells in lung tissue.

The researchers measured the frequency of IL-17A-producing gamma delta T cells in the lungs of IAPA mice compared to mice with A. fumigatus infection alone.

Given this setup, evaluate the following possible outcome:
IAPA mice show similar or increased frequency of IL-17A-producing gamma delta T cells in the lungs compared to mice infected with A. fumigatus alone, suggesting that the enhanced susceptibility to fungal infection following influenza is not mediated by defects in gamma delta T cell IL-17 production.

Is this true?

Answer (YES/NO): NO